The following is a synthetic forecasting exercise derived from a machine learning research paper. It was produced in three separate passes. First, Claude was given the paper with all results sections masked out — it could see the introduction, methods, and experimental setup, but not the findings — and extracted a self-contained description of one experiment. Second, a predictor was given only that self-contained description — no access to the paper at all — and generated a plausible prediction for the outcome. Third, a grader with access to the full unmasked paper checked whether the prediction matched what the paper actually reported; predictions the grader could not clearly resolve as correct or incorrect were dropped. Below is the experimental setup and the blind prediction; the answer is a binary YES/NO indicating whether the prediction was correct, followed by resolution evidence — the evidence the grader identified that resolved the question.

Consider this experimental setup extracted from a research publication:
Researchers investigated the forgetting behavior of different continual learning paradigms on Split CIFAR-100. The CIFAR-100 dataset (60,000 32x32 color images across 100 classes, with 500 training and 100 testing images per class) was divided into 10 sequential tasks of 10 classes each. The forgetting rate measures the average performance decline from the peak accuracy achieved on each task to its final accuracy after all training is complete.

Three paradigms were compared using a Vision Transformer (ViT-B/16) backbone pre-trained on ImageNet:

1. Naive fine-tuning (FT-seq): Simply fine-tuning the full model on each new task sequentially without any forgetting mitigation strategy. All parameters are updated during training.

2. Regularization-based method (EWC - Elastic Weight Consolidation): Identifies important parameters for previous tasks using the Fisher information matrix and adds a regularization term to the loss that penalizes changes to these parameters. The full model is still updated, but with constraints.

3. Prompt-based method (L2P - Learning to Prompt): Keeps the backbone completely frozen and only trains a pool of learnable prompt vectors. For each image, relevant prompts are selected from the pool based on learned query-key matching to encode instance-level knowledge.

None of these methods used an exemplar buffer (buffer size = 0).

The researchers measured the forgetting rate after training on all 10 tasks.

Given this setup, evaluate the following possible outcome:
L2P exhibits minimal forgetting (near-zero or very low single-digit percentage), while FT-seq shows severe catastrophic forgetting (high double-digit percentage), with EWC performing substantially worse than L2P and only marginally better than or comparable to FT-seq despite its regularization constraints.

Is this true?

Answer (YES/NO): NO